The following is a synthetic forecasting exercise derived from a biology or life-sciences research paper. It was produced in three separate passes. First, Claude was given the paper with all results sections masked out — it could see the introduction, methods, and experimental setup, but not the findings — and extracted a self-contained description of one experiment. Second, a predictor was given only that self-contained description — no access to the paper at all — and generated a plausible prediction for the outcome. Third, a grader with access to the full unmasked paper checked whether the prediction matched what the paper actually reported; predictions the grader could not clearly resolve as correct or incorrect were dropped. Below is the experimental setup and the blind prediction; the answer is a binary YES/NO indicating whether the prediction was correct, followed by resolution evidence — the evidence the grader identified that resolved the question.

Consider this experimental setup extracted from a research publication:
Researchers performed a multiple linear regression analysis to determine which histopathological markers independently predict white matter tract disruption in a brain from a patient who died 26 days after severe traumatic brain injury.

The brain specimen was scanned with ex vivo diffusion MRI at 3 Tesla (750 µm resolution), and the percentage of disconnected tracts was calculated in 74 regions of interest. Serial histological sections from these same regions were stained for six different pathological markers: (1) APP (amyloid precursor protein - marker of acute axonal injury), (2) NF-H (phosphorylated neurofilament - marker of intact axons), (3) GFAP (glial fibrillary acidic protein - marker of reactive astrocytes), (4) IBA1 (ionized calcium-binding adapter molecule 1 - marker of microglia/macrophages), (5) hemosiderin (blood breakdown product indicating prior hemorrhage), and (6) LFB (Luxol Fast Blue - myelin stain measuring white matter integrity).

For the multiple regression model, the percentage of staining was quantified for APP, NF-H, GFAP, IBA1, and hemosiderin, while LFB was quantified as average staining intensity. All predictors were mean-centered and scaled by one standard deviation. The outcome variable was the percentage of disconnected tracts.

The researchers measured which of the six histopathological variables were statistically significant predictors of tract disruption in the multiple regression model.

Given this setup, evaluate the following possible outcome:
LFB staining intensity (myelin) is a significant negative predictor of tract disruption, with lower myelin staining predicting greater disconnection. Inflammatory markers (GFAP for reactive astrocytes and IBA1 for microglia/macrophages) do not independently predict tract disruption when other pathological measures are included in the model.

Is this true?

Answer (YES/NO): NO